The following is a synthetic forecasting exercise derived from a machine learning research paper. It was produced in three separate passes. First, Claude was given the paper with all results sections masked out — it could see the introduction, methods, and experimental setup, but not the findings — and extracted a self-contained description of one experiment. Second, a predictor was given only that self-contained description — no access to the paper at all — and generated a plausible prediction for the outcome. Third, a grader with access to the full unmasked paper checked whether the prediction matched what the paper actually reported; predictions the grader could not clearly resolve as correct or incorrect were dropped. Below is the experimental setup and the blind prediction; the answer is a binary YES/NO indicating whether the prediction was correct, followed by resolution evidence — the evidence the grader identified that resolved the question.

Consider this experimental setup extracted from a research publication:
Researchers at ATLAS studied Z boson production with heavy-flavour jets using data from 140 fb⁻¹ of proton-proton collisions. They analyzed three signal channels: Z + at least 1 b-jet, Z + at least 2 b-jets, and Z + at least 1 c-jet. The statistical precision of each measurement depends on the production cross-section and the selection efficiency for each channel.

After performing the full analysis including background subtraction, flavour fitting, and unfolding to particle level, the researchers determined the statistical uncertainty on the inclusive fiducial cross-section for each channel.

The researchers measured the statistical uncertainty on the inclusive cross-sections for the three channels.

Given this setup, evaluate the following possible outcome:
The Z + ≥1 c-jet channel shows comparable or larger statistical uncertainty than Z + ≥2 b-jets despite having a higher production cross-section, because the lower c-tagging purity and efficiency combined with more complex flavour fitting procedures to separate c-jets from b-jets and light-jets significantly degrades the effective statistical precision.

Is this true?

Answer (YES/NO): NO